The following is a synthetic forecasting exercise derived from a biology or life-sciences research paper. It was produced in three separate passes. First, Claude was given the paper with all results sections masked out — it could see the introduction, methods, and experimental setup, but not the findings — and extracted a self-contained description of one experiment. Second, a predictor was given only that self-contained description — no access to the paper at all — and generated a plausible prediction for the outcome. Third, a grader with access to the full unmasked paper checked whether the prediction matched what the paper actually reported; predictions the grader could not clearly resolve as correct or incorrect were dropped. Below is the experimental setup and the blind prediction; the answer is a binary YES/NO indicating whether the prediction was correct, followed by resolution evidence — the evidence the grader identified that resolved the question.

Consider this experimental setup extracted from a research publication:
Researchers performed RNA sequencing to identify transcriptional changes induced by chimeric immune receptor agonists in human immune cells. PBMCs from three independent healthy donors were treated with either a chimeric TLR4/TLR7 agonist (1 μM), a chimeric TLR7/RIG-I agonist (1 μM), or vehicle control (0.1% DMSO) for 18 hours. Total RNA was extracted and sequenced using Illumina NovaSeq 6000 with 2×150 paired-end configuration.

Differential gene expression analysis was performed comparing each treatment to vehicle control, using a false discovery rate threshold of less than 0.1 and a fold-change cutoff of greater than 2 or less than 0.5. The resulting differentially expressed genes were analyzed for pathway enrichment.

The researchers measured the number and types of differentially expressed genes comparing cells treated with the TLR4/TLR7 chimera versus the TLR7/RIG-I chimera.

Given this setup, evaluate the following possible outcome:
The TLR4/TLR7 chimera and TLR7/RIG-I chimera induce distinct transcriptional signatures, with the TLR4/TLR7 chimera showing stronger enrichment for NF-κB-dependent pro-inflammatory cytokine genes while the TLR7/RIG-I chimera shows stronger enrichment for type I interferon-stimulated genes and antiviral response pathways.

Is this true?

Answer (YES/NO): NO